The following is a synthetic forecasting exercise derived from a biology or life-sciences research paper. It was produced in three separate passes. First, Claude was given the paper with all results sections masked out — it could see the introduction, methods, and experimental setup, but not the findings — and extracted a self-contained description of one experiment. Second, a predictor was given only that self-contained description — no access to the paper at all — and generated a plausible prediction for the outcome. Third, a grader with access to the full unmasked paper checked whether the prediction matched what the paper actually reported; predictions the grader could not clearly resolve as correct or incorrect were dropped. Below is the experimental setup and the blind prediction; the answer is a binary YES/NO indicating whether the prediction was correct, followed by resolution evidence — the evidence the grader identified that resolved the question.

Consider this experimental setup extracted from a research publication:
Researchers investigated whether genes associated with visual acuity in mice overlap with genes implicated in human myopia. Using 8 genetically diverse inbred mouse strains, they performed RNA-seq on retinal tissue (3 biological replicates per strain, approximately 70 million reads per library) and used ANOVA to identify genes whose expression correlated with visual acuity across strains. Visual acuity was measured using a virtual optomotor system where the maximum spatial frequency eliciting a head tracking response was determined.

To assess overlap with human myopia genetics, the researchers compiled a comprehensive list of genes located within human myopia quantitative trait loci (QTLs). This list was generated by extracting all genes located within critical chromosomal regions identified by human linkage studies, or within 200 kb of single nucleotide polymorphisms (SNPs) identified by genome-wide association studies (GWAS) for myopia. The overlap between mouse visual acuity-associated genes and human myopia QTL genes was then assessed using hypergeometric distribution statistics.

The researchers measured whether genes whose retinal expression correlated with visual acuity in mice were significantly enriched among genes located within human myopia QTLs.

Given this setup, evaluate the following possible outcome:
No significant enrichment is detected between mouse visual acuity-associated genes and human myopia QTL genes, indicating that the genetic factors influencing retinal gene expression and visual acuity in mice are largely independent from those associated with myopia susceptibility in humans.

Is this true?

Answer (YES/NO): NO